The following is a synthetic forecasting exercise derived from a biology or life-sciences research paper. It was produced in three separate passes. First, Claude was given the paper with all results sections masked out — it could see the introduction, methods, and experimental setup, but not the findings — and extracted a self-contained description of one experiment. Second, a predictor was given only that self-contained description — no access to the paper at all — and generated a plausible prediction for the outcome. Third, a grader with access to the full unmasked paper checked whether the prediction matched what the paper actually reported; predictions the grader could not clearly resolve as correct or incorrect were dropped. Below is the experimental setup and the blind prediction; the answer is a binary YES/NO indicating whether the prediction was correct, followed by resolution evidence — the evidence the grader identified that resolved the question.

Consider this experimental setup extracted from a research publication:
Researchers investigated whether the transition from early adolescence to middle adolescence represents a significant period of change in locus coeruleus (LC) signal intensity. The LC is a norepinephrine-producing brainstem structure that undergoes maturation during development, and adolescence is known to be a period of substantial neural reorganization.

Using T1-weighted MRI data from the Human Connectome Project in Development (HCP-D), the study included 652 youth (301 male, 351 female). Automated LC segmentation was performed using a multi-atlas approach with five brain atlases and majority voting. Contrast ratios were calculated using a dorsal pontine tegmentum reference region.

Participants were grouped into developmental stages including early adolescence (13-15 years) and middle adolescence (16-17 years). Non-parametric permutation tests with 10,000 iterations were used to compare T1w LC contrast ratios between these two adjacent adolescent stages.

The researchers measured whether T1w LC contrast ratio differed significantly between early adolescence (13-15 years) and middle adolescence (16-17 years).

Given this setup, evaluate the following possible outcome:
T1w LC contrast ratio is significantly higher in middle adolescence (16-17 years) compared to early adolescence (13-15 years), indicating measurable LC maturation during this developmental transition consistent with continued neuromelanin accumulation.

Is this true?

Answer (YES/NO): NO